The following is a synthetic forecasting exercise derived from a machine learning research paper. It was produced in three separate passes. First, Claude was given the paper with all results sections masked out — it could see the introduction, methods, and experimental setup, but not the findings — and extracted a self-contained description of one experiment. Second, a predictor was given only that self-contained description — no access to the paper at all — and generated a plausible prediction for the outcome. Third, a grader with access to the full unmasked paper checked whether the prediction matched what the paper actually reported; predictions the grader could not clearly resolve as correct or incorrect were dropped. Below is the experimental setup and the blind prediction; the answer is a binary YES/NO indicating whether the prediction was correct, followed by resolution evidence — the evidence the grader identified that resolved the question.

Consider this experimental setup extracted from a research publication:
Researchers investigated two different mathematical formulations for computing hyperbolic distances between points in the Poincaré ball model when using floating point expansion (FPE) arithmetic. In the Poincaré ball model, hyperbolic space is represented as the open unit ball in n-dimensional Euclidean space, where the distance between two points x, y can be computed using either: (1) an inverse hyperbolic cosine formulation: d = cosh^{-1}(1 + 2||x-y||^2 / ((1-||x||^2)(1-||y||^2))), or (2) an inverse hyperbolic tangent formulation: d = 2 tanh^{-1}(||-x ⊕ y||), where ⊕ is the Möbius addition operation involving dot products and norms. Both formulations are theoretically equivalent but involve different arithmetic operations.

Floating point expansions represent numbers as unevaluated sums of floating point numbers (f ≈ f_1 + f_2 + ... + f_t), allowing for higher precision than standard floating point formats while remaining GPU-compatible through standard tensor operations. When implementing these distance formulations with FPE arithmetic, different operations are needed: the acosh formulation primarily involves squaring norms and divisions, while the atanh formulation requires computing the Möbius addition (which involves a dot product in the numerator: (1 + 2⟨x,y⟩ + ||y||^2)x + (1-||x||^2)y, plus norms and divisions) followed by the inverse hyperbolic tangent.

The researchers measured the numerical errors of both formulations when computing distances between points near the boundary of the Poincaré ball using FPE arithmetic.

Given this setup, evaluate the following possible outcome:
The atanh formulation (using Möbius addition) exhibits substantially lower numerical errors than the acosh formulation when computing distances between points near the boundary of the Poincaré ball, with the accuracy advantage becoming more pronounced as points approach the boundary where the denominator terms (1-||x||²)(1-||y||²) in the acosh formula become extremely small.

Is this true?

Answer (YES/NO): NO